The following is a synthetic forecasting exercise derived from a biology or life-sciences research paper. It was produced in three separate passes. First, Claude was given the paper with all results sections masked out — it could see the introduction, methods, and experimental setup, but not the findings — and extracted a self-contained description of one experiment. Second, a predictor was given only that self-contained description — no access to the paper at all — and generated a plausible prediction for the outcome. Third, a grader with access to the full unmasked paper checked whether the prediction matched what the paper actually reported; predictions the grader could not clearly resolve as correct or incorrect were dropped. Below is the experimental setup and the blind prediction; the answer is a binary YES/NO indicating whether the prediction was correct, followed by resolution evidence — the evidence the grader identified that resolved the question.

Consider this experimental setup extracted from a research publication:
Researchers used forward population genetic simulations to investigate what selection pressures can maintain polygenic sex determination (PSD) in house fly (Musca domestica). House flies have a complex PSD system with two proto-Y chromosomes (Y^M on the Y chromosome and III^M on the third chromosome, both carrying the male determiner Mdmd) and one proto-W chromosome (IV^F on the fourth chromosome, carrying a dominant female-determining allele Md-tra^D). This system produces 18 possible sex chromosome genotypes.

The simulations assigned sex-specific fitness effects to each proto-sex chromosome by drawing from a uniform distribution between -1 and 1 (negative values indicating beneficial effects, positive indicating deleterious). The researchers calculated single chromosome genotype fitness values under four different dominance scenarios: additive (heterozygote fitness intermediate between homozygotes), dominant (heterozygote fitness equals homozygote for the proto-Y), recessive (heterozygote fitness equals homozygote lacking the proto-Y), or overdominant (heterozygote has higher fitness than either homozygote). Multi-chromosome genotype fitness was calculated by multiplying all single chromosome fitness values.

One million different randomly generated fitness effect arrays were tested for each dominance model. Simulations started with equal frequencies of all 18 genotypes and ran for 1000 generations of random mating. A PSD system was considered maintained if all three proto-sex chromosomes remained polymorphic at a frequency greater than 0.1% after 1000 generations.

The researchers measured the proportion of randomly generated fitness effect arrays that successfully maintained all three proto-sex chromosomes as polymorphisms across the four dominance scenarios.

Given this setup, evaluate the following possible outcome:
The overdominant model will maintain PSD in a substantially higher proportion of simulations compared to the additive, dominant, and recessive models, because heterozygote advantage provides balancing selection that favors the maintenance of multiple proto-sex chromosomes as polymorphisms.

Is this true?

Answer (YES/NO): YES